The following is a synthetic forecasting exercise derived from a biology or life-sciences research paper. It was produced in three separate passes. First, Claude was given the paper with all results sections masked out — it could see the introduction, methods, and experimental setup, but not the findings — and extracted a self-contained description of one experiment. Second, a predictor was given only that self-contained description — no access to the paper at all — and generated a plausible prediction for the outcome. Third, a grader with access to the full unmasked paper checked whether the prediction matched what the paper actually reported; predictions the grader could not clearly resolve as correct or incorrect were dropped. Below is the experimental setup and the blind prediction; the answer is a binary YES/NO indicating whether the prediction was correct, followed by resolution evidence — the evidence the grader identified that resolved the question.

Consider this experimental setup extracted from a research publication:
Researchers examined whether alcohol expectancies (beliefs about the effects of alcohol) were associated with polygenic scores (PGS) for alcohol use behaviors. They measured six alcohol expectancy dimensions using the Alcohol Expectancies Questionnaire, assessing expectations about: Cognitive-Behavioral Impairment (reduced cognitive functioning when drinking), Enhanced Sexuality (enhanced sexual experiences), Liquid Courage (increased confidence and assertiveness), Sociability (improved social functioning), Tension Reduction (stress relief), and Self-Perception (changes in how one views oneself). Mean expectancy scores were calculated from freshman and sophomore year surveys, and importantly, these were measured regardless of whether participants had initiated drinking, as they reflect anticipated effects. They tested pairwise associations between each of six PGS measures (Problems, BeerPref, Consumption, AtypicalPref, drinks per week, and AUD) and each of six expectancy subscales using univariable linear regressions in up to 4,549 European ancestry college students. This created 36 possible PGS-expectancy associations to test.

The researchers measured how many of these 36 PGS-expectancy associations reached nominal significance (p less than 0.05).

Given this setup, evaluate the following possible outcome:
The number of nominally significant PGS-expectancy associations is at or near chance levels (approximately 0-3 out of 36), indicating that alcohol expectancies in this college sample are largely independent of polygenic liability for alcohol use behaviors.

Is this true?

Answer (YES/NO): NO